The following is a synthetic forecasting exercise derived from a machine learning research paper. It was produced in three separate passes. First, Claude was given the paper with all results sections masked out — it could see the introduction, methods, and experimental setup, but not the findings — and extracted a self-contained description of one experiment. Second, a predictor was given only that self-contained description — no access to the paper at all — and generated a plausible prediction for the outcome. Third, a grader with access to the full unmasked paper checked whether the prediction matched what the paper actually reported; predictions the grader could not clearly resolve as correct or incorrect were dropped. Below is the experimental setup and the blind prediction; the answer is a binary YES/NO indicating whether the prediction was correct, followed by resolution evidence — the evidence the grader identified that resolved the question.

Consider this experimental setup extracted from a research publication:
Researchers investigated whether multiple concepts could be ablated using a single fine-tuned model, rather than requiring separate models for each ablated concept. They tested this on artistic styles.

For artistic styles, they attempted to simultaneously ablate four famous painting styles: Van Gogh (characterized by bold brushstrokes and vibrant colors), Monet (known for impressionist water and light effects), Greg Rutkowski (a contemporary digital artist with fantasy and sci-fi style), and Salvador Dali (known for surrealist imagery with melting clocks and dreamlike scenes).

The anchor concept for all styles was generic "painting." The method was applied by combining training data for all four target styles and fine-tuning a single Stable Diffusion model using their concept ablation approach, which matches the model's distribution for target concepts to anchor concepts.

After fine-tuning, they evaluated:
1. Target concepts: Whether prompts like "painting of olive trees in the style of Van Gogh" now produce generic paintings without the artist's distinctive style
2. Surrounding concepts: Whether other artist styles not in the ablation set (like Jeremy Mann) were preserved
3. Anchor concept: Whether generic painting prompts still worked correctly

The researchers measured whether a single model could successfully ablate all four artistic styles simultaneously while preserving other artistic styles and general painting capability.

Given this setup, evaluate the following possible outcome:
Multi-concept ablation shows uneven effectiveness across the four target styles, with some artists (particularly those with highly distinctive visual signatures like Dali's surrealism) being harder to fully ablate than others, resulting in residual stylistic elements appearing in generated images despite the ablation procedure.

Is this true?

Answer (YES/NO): NO